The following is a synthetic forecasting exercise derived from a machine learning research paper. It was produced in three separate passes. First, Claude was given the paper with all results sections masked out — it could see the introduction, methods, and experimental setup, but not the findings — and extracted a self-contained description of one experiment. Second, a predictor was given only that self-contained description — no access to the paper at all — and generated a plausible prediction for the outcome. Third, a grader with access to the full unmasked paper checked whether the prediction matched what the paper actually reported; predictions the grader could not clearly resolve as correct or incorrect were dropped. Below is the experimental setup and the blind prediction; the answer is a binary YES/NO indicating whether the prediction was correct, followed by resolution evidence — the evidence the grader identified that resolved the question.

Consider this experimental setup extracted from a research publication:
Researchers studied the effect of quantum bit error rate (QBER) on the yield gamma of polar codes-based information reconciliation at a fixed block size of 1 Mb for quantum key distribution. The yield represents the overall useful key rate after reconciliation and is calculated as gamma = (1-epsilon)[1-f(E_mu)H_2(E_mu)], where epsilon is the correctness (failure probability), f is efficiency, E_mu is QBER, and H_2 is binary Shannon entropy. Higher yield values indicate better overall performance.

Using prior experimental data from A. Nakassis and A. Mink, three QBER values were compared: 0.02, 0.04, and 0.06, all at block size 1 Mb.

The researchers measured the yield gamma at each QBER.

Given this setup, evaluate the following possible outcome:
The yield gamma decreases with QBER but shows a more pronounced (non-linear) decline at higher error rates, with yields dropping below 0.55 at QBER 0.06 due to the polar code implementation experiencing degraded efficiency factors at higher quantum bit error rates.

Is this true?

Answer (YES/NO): NO